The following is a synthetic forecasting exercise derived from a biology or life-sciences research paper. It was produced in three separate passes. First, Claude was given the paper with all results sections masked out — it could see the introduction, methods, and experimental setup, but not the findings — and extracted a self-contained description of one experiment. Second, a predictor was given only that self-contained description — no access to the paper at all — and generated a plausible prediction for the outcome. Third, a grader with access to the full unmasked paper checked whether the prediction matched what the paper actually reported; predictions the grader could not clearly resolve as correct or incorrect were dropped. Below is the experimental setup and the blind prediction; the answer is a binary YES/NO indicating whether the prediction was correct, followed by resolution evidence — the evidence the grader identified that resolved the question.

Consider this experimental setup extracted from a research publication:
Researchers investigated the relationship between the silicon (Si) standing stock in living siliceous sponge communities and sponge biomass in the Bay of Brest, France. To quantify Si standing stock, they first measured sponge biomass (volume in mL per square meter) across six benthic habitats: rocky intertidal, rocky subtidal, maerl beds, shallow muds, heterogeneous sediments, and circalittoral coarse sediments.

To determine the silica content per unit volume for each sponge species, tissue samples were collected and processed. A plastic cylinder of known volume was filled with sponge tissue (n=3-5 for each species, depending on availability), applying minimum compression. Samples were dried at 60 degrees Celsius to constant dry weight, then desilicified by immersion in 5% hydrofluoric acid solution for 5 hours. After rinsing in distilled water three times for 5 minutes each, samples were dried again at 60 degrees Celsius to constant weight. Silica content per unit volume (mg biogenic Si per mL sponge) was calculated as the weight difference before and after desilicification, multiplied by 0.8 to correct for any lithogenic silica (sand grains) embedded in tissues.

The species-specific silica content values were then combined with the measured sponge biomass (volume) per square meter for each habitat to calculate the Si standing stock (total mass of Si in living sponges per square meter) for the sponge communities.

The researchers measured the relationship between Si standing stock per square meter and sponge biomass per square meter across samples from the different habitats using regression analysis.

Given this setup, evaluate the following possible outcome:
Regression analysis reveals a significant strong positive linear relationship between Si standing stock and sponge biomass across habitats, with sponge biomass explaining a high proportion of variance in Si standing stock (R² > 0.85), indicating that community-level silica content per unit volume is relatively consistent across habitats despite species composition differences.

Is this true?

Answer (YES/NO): YES